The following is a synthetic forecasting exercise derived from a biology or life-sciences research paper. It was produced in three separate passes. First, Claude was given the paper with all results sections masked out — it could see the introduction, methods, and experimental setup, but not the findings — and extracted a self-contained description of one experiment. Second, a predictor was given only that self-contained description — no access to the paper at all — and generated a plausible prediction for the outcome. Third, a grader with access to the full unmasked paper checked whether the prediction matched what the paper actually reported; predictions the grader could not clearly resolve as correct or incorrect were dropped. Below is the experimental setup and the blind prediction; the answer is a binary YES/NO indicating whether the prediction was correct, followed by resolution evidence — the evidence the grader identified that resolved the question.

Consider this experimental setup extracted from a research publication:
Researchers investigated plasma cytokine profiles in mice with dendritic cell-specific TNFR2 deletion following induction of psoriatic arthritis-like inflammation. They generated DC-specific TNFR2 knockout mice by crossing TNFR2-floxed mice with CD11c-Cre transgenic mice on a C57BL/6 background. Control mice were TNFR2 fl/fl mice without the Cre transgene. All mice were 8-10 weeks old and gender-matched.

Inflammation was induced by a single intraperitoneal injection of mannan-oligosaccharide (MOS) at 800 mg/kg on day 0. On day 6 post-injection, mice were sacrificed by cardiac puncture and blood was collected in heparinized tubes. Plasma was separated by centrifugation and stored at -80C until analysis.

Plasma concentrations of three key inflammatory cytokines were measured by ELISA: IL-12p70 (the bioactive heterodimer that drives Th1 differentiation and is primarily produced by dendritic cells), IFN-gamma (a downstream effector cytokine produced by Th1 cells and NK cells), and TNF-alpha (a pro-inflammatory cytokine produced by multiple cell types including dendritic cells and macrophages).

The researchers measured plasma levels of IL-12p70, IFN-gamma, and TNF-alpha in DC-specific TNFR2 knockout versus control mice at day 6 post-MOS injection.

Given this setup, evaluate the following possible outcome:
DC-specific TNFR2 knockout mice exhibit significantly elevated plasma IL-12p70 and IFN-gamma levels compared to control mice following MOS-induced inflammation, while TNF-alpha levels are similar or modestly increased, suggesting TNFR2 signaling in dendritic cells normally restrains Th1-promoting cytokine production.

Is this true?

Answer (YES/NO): NO